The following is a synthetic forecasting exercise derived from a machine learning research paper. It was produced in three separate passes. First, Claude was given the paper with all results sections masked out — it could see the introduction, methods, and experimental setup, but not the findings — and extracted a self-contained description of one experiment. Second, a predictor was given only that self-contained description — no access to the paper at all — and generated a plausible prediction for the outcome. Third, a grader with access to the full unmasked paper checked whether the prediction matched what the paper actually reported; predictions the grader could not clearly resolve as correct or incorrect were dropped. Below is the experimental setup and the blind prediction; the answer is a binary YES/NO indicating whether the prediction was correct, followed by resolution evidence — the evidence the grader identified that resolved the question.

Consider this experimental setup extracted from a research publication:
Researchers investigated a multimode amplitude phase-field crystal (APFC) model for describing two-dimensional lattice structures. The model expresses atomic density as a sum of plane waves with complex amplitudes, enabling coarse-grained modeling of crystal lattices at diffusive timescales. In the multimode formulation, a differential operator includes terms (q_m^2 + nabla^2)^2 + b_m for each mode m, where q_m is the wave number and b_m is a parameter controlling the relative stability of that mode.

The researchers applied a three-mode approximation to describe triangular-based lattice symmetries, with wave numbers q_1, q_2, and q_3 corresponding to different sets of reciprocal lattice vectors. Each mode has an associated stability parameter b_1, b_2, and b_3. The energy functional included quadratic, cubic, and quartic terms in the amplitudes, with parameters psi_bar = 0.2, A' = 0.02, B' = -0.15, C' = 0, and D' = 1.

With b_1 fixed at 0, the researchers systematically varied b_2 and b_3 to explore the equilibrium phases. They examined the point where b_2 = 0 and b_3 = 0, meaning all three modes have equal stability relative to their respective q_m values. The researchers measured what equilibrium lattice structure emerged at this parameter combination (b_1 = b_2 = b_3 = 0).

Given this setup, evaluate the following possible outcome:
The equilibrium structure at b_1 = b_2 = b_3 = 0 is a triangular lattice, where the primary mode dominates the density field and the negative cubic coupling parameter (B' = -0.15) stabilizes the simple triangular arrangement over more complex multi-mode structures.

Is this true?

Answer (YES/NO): NO